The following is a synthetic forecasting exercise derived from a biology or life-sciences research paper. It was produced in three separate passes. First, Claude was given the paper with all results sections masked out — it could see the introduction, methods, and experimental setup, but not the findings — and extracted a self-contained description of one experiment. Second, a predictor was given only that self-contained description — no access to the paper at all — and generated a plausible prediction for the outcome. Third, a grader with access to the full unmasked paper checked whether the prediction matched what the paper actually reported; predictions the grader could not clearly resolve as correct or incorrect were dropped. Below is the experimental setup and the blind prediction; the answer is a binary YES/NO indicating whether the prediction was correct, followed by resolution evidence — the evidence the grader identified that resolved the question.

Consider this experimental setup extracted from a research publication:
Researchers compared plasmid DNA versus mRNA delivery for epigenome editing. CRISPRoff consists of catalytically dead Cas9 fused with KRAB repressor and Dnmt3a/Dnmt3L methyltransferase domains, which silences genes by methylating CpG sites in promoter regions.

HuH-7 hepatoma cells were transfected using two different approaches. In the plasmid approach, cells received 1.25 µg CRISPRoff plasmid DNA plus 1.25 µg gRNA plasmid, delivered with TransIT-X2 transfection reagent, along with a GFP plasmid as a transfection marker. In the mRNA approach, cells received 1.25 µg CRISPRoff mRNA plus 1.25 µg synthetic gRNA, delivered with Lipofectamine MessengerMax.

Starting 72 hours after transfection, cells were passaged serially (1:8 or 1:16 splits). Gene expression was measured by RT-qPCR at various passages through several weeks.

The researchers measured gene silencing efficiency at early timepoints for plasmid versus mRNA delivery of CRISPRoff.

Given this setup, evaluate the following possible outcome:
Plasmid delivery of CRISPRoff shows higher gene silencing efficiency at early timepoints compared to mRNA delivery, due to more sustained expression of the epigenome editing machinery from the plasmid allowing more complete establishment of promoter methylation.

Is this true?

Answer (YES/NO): NO